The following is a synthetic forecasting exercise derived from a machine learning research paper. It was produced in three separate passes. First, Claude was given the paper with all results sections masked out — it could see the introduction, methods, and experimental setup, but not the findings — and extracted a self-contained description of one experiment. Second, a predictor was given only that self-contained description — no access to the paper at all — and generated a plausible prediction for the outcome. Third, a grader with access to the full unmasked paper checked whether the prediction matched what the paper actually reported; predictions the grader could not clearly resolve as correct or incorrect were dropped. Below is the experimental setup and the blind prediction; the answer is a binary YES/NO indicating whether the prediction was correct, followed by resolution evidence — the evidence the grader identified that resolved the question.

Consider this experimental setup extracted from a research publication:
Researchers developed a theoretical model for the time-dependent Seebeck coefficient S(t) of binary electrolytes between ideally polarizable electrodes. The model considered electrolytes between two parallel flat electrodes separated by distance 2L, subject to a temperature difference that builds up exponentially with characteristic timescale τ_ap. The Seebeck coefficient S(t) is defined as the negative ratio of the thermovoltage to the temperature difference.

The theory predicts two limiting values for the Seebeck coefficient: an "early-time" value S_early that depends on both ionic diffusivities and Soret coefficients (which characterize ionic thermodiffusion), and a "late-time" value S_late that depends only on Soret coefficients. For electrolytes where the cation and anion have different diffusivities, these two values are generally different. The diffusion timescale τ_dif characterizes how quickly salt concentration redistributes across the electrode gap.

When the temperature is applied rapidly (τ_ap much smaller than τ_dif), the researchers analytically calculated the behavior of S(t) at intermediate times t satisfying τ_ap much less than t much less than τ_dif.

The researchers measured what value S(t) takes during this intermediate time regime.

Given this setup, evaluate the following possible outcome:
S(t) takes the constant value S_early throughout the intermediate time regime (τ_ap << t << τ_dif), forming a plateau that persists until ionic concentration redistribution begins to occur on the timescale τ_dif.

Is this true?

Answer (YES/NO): YES